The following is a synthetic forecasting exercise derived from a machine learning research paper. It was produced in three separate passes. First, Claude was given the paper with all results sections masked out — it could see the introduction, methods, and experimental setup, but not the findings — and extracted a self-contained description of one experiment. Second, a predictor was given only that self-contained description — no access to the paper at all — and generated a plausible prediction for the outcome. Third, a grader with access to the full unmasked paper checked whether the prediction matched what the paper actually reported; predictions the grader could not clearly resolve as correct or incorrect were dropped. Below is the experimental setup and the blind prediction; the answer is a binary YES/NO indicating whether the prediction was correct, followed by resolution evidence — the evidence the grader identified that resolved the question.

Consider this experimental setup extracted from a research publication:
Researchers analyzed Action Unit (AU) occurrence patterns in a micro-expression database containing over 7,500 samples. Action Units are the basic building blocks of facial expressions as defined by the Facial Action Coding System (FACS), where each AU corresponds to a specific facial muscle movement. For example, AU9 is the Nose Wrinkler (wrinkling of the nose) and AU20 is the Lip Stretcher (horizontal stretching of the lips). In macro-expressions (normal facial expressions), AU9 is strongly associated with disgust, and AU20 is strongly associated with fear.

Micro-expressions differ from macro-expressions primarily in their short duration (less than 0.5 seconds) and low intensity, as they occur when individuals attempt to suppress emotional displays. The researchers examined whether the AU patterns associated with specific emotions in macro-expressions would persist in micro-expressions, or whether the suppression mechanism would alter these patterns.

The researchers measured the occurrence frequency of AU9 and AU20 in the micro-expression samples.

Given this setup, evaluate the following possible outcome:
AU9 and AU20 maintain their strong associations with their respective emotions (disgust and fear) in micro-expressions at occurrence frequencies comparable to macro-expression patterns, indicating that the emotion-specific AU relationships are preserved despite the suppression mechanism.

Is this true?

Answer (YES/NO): NO